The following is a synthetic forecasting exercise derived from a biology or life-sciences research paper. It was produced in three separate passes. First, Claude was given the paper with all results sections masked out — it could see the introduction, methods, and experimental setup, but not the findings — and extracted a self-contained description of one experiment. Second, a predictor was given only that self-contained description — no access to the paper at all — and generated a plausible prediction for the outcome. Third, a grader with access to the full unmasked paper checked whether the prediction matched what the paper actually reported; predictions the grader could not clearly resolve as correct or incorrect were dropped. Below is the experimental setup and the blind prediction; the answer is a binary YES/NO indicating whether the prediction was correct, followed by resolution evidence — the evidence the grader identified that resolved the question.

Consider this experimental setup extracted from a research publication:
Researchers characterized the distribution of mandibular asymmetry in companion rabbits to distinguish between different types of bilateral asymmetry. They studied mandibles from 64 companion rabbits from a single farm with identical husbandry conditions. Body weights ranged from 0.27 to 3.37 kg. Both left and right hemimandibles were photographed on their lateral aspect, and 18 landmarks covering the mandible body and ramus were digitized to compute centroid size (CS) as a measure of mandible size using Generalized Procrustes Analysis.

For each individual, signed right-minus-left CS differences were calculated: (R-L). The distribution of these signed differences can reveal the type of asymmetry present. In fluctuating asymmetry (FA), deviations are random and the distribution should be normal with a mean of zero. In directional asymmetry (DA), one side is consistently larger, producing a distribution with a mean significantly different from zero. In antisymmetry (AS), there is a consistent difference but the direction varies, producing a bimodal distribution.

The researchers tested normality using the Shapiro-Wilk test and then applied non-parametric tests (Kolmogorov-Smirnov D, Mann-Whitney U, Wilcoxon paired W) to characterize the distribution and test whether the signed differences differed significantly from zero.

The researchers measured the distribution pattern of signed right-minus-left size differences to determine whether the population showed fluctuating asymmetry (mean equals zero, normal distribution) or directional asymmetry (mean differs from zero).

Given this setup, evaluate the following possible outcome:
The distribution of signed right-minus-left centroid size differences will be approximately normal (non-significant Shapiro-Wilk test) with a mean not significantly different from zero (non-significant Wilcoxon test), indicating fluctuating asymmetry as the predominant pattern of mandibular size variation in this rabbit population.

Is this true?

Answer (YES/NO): NO